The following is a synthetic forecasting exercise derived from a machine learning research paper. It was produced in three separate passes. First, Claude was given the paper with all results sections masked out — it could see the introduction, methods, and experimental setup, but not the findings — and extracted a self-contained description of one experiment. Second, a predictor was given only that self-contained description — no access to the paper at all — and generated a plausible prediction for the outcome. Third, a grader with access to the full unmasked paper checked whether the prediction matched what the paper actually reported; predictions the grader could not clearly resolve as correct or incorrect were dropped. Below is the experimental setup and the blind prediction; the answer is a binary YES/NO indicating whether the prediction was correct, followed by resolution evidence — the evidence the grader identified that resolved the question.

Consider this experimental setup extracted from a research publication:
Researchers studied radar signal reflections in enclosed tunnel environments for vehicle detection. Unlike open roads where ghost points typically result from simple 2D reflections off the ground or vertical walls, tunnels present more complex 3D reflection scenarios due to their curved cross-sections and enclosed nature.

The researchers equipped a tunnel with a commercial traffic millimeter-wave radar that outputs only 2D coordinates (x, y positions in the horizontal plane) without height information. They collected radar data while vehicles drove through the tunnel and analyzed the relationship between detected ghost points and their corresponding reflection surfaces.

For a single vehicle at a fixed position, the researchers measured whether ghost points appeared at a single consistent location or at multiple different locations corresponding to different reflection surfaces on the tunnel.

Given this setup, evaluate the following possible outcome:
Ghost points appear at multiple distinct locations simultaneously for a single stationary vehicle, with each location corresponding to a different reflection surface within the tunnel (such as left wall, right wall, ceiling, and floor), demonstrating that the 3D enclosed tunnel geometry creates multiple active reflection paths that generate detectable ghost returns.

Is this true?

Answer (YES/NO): NO